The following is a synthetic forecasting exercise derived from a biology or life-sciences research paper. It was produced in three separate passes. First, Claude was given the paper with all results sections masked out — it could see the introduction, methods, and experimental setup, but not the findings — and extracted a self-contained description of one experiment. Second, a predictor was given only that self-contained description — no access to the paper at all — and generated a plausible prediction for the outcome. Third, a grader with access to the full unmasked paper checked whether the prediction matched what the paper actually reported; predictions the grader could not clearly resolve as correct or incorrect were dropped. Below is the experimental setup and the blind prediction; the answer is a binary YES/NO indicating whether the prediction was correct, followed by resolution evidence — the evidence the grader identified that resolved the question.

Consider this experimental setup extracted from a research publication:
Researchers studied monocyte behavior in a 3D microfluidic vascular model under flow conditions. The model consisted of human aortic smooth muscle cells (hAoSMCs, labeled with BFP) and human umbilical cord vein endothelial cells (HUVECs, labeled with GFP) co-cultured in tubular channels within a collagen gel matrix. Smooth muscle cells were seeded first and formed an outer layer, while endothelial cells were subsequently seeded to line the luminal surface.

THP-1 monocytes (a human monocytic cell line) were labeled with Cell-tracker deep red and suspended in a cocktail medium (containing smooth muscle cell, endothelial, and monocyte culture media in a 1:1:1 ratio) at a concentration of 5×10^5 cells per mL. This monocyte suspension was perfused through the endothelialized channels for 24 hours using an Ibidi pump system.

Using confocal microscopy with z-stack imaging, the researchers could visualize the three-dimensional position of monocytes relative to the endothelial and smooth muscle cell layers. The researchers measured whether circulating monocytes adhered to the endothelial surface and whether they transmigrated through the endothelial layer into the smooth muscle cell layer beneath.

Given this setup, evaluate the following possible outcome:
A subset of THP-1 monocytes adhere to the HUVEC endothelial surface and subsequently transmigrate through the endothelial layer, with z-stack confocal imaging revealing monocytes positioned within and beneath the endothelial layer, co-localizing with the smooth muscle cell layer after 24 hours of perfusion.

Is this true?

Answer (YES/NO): NO